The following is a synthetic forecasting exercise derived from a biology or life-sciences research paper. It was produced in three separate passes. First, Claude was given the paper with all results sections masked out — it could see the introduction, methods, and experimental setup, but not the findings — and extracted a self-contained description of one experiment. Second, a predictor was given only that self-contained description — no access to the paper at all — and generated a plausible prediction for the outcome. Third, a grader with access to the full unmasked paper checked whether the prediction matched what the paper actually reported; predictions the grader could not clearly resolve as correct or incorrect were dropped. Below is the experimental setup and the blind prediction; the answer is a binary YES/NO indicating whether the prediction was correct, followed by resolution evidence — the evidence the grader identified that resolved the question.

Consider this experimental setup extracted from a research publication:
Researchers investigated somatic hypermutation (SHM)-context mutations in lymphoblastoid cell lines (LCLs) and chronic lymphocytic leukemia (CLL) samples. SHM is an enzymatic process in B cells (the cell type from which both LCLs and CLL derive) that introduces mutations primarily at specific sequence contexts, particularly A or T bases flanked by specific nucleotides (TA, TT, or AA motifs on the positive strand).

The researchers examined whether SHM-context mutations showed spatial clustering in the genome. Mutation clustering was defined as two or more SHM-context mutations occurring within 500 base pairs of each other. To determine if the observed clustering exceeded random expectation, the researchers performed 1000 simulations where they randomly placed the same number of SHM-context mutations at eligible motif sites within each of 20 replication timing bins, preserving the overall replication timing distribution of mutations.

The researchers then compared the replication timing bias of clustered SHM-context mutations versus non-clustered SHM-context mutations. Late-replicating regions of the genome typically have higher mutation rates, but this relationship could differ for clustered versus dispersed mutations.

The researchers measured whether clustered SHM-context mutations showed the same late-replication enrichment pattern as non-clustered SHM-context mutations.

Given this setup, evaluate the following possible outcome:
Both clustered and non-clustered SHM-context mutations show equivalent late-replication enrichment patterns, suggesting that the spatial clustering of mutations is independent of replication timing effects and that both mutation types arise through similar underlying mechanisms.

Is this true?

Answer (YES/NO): NO